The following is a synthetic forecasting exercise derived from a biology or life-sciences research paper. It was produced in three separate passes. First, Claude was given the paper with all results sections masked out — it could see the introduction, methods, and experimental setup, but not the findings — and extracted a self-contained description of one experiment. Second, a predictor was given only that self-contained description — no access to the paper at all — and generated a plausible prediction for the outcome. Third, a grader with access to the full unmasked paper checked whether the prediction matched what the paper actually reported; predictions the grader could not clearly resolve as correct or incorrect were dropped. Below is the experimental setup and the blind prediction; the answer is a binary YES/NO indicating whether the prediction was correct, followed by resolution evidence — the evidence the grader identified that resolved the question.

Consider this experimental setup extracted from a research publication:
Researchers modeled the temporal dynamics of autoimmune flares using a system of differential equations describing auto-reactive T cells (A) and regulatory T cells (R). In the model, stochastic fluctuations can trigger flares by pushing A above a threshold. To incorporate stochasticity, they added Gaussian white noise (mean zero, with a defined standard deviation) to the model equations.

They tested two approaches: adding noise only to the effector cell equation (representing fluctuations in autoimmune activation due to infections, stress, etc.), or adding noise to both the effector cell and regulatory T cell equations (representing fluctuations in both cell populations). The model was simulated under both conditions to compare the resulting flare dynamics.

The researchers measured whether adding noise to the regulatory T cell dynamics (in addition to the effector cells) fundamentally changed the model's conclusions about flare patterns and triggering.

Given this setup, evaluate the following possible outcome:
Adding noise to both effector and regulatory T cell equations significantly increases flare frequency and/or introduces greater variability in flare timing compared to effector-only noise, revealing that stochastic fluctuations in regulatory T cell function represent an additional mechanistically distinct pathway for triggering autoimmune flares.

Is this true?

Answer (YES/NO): NO